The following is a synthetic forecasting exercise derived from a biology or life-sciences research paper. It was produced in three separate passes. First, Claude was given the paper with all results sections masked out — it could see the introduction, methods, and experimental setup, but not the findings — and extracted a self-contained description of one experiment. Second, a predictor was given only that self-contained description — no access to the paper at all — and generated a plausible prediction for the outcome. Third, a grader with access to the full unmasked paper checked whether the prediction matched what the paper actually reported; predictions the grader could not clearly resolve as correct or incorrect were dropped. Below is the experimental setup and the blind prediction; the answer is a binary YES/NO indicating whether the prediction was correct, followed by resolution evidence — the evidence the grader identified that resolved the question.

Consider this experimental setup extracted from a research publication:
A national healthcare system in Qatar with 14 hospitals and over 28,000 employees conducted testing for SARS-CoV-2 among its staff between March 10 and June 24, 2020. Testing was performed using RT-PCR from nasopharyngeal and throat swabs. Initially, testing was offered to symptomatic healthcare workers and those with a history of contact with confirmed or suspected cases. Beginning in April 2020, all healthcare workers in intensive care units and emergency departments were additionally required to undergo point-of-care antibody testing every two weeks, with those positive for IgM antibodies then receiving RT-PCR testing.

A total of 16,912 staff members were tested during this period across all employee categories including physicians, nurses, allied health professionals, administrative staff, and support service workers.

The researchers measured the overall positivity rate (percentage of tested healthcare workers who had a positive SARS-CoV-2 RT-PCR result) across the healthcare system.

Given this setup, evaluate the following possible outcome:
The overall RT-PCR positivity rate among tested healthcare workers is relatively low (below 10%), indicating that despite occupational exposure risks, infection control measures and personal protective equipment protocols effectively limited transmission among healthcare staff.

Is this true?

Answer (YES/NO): NO